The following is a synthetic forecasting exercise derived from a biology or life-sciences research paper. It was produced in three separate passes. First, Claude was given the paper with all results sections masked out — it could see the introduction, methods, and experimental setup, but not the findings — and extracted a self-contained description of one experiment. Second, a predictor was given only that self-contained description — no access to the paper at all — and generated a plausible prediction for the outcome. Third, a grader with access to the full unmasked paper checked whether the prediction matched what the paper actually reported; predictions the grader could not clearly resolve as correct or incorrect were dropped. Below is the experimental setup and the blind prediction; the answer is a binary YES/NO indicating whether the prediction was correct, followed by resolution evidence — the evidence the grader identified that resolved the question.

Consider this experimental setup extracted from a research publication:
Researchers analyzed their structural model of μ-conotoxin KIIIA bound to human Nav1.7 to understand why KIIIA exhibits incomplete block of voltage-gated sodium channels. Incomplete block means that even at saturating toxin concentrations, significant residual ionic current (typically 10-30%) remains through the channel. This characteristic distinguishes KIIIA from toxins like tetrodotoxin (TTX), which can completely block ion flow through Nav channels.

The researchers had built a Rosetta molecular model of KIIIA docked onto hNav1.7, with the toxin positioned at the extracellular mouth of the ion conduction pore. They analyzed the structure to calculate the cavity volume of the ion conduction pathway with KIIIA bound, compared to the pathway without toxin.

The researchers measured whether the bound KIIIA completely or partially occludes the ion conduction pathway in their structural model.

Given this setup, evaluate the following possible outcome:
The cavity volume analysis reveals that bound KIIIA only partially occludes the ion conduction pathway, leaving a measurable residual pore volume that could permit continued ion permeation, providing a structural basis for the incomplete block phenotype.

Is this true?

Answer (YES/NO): YES